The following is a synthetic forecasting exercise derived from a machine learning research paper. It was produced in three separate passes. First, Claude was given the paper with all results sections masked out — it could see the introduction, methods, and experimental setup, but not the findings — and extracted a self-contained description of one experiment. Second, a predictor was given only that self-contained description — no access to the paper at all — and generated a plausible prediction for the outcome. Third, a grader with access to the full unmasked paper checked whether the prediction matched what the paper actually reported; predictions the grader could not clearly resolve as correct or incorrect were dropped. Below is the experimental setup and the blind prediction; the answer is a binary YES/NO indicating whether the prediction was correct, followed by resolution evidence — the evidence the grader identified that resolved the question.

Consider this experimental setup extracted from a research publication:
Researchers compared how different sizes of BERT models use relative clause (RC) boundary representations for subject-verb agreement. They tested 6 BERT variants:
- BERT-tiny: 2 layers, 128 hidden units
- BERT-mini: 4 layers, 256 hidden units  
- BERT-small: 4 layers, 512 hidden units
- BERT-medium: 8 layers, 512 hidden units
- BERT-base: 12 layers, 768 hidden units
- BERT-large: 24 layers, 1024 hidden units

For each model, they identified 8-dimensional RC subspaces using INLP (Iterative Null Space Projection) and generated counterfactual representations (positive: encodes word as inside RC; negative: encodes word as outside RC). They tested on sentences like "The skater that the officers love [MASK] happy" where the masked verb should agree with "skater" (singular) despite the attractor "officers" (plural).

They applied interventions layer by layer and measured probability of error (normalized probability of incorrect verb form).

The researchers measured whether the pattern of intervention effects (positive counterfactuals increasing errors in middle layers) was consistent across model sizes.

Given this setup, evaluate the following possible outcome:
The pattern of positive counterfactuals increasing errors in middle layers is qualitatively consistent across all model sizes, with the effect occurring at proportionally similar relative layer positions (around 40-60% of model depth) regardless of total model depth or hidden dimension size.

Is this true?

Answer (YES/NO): NO